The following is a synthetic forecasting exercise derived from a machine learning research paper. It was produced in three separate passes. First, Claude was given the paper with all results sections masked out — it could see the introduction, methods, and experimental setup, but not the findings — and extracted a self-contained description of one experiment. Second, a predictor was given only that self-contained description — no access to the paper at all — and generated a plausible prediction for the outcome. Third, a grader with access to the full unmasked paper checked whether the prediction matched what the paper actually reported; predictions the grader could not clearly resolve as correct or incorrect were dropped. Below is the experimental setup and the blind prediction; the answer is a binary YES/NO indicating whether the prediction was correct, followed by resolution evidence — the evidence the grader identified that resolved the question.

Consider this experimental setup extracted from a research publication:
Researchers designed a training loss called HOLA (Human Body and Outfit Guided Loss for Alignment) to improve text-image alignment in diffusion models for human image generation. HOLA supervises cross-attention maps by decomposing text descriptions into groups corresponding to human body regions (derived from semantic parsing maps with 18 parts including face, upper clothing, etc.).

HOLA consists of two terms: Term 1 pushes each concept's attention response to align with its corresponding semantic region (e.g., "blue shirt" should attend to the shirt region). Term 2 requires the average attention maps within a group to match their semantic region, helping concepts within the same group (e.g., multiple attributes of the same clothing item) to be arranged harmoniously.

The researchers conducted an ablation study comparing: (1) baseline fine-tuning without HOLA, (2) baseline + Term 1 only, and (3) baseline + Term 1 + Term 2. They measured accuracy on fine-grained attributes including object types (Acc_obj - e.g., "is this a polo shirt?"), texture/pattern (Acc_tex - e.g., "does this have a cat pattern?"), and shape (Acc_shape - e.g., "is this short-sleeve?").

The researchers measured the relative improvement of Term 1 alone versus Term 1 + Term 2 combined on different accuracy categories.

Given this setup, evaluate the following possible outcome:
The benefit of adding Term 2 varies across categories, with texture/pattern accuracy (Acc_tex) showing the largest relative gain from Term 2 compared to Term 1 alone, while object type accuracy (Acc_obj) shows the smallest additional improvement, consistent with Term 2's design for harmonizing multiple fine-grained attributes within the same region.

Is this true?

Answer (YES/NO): YES